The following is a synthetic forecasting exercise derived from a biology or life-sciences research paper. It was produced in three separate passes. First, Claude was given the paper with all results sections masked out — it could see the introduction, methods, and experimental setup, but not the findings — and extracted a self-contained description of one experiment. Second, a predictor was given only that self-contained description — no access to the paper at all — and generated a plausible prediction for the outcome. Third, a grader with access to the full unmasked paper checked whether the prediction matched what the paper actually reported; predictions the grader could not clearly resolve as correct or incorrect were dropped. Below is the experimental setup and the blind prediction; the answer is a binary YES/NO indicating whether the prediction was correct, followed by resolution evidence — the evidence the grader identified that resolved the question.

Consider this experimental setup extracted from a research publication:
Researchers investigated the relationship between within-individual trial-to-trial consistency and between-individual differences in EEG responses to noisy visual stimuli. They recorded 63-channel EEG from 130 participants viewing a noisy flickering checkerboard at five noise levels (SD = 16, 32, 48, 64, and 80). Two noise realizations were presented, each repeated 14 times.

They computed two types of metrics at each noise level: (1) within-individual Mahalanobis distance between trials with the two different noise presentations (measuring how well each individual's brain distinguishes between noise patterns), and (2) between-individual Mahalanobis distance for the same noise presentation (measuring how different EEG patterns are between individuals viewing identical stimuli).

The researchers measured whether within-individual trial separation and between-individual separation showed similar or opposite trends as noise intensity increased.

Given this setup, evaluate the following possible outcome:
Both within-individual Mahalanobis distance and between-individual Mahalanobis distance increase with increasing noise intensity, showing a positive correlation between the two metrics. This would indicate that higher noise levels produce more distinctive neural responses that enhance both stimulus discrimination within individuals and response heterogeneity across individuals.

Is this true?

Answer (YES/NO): YES